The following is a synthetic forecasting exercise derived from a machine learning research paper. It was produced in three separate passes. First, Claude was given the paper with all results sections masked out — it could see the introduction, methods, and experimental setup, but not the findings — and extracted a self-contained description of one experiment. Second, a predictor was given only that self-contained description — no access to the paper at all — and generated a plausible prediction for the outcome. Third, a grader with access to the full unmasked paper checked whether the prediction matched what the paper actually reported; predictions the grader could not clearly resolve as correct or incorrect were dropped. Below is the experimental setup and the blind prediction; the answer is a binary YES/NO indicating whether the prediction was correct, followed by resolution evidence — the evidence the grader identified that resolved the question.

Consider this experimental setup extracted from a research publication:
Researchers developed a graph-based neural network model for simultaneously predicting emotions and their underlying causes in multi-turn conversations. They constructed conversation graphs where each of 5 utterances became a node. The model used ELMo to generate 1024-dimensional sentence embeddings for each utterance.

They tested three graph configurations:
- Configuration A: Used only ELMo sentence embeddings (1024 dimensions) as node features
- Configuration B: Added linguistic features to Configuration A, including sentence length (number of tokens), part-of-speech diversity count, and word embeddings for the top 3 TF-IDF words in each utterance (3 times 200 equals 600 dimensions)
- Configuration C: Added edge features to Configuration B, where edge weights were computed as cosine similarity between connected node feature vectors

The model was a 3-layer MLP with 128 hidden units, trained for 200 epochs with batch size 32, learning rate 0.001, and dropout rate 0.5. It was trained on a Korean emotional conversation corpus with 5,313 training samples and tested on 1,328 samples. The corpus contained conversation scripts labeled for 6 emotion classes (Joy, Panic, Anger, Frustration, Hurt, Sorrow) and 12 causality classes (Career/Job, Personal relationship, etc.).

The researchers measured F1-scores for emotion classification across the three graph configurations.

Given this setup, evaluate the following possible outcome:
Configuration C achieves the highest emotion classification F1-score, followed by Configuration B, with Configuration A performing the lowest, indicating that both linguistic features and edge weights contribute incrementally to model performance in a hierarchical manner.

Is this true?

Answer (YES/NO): YES